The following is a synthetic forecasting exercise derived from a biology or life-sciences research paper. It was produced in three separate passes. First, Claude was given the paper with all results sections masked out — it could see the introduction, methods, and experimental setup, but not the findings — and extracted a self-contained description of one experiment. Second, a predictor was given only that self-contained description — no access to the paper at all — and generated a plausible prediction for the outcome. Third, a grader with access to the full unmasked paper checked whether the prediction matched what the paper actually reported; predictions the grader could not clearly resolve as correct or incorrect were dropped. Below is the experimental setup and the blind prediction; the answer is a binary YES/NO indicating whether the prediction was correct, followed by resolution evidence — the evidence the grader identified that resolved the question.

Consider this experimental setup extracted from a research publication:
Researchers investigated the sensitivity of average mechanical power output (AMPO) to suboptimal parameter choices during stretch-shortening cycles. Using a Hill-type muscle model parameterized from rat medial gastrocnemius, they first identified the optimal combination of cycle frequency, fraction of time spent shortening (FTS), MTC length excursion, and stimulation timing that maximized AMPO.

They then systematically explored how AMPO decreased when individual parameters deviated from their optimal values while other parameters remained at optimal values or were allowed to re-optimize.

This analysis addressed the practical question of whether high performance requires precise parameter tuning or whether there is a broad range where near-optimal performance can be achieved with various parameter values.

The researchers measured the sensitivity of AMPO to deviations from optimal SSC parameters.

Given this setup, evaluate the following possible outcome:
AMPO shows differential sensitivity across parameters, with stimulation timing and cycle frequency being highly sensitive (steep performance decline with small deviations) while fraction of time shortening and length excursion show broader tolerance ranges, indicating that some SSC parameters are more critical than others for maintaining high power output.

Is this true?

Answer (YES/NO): NO